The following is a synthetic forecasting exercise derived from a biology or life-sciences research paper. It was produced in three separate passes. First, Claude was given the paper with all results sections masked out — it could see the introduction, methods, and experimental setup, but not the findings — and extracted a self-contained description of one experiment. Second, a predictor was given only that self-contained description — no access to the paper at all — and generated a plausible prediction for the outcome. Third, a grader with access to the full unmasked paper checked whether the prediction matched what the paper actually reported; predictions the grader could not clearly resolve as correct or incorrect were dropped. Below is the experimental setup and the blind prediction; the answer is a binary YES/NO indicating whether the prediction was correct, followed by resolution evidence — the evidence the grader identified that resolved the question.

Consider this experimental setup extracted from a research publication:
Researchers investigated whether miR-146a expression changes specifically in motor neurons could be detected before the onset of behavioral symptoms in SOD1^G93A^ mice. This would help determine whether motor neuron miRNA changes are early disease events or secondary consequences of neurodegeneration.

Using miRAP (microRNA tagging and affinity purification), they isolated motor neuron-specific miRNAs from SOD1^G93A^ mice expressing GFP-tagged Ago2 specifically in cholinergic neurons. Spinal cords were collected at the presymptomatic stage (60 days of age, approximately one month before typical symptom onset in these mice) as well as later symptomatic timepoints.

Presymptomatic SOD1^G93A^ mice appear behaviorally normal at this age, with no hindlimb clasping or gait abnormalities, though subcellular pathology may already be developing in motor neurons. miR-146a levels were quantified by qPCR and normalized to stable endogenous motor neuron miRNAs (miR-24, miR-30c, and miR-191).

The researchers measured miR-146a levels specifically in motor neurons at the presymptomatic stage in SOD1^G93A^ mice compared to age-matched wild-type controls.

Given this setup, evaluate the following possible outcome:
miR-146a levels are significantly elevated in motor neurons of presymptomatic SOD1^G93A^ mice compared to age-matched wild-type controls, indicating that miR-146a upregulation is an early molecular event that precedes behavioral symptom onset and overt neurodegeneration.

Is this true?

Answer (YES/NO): NO